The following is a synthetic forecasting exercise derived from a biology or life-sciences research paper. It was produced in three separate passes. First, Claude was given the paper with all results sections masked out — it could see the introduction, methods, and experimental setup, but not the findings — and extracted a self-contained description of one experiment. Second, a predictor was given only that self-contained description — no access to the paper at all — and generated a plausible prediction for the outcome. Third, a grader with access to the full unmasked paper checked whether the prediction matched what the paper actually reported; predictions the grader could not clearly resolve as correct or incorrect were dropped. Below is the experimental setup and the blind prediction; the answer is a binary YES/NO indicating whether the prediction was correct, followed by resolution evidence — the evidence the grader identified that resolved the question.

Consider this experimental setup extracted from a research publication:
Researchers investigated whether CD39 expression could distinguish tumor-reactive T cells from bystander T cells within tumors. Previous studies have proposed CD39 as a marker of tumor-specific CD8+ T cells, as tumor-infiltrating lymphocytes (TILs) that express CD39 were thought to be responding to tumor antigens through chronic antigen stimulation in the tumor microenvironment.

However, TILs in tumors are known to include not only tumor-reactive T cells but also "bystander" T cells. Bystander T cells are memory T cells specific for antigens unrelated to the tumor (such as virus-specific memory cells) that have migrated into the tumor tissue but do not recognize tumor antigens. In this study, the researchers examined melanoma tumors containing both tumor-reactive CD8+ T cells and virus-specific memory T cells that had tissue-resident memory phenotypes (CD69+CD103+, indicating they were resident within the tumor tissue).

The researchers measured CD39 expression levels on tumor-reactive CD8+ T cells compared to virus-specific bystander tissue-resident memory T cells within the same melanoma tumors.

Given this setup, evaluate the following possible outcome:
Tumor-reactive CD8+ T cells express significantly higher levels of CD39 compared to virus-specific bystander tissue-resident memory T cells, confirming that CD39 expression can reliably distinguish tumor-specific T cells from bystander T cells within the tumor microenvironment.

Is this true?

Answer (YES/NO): NO